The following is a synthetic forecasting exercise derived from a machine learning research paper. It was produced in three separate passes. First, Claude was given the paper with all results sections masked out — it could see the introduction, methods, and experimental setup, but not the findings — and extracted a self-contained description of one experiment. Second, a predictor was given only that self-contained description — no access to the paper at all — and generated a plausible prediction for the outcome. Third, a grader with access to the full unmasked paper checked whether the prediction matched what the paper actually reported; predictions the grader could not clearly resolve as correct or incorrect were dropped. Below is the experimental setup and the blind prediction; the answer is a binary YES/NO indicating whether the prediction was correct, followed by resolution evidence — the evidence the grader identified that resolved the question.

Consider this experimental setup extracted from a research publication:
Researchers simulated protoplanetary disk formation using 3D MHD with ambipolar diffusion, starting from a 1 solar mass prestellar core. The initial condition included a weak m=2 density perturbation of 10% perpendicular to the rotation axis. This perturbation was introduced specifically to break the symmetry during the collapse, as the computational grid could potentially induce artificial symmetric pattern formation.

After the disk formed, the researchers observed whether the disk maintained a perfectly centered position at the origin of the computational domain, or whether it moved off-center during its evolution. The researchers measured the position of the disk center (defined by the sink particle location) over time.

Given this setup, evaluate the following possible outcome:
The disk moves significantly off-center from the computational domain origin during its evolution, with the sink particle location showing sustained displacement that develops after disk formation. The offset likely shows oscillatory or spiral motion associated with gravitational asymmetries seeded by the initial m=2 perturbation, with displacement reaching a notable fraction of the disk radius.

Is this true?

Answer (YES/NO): YES